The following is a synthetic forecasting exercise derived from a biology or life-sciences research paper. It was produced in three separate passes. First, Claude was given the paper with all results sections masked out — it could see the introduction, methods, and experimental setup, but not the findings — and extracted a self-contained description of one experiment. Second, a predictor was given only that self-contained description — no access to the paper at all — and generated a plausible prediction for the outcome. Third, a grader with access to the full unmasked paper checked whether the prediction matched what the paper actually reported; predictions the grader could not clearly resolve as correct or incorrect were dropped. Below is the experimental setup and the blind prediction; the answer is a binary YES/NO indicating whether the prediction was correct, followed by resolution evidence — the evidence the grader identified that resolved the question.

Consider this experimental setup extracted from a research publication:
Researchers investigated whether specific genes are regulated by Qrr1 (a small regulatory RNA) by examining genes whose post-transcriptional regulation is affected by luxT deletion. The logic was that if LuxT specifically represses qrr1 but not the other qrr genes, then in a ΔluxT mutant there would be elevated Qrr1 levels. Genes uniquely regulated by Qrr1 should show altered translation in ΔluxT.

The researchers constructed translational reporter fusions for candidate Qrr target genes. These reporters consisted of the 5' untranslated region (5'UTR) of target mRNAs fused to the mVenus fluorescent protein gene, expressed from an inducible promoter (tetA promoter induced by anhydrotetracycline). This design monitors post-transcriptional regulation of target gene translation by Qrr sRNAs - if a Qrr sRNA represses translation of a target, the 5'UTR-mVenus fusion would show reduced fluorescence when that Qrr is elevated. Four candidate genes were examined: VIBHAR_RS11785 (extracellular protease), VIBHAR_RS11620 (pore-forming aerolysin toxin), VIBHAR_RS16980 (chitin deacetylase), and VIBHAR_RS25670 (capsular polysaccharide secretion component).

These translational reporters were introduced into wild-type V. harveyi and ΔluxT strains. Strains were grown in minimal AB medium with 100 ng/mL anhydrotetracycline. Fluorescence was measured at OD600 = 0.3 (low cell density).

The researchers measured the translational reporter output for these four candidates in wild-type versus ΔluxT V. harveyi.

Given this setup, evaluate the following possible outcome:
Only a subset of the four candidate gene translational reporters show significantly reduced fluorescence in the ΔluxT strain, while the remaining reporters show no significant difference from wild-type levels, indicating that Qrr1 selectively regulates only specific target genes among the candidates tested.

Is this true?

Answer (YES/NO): NO